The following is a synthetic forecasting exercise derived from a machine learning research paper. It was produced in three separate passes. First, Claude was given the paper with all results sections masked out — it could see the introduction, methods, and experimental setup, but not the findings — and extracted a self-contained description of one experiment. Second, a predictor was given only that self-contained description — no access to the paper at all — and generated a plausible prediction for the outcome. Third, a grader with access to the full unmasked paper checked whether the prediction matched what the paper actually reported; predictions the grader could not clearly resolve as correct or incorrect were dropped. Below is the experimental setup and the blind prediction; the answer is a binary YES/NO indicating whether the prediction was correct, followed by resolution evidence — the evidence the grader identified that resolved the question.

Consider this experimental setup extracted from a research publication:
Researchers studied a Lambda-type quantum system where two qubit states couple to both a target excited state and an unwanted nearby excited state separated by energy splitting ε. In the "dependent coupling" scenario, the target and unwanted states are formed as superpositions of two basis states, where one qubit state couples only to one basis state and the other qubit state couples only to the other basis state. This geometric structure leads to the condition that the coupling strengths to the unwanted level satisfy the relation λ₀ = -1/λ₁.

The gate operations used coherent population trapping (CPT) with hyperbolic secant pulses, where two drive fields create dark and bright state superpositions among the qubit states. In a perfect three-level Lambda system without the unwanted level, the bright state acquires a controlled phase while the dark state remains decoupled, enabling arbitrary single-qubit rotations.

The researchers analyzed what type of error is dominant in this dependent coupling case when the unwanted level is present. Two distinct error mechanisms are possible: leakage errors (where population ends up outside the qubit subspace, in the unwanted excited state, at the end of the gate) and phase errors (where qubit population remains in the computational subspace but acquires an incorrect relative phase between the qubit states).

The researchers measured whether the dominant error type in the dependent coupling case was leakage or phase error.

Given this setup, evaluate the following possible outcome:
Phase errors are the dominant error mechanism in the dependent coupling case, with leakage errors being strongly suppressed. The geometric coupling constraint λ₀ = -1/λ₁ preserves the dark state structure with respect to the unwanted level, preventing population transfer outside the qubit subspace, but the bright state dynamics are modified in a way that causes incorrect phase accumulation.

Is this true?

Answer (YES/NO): YES